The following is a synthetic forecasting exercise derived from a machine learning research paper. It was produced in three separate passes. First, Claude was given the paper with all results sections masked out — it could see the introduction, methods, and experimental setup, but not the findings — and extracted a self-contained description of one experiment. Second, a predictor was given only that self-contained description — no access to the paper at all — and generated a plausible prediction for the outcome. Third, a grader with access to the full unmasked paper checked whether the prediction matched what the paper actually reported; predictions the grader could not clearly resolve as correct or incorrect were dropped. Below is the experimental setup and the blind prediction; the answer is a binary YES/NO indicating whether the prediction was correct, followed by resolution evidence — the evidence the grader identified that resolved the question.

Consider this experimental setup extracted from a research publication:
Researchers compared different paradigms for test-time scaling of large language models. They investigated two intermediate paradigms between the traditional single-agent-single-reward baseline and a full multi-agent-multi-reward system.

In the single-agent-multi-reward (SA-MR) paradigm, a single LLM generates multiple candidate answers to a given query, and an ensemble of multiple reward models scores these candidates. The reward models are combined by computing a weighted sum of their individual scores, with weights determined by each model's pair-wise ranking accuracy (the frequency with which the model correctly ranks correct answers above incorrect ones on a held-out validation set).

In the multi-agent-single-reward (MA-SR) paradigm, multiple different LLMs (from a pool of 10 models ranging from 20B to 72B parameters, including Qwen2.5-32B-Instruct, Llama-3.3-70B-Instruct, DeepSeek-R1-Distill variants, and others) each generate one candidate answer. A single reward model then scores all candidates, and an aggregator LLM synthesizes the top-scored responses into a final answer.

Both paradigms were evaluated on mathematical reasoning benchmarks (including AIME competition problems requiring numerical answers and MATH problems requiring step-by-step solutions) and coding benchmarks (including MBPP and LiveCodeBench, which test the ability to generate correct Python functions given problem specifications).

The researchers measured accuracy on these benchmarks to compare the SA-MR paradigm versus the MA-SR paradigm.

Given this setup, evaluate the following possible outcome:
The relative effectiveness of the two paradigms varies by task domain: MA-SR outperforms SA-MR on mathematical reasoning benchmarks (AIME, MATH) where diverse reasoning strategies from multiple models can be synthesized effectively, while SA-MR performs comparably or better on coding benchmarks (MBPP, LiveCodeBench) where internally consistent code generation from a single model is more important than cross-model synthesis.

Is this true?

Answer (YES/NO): NO